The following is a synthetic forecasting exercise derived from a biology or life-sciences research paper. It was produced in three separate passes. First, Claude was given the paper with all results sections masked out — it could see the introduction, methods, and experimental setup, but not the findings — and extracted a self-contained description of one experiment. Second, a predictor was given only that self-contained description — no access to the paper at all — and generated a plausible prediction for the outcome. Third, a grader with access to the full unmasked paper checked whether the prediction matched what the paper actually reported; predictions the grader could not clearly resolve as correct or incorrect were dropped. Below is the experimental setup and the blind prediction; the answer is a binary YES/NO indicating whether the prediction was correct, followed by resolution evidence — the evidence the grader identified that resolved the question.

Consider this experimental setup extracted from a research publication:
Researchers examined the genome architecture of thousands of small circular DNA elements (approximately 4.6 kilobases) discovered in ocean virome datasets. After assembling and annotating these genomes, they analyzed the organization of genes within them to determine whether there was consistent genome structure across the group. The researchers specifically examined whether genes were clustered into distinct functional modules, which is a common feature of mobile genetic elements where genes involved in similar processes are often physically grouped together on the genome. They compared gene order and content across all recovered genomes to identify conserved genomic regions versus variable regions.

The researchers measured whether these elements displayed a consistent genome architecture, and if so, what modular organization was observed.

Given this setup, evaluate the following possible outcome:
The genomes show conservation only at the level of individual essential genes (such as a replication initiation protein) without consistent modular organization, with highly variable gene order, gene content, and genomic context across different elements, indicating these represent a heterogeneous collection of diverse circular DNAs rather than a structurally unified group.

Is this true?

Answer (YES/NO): NO